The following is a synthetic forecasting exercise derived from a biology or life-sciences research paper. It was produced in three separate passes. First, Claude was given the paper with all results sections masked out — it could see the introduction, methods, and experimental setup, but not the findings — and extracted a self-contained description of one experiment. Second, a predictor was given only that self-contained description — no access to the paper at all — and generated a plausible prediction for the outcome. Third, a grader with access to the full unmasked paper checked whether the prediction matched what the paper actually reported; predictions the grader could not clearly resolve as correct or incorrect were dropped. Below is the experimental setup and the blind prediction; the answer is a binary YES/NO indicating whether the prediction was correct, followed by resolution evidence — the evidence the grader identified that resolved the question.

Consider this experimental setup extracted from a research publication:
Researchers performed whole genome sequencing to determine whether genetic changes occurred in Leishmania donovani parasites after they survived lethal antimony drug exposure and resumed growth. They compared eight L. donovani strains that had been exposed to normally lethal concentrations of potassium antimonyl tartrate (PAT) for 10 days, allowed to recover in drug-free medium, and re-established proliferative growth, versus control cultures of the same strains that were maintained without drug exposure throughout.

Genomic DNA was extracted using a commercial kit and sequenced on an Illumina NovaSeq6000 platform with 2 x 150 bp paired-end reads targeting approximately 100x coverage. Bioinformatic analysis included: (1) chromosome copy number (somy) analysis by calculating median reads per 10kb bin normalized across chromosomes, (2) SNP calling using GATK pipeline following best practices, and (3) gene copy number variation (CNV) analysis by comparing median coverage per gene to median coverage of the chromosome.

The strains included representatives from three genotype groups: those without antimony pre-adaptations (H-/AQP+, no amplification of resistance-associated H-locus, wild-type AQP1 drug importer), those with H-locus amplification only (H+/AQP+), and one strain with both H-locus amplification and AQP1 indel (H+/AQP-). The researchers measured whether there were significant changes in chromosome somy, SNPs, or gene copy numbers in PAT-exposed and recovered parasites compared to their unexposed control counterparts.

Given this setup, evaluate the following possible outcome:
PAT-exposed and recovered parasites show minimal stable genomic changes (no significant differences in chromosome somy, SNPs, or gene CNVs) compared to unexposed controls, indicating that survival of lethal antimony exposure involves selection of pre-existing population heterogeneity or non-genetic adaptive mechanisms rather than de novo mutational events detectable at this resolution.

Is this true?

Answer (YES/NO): NO